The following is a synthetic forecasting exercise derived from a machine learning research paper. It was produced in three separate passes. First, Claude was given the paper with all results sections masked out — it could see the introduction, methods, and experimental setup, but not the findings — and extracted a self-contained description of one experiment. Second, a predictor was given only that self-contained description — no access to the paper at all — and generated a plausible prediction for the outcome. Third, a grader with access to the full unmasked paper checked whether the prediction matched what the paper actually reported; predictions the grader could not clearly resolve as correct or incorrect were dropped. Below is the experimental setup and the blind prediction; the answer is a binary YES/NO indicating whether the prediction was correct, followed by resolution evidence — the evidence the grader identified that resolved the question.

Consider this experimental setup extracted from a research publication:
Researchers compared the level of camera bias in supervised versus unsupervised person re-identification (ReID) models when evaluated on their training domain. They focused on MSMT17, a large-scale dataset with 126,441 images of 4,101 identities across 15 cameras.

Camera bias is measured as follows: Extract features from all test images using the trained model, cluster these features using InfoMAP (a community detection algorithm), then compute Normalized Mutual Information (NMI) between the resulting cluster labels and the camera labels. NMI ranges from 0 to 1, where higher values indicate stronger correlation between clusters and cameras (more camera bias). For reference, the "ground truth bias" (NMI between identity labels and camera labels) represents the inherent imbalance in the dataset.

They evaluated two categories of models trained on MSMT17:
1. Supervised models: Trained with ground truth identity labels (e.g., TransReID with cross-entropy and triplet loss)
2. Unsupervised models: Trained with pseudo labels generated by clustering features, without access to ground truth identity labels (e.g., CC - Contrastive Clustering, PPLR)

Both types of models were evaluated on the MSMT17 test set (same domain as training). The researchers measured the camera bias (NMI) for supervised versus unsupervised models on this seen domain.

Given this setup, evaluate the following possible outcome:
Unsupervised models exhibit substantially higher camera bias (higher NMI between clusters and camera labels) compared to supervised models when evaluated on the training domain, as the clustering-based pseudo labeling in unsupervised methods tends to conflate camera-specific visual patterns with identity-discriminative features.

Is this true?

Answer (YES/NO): YES